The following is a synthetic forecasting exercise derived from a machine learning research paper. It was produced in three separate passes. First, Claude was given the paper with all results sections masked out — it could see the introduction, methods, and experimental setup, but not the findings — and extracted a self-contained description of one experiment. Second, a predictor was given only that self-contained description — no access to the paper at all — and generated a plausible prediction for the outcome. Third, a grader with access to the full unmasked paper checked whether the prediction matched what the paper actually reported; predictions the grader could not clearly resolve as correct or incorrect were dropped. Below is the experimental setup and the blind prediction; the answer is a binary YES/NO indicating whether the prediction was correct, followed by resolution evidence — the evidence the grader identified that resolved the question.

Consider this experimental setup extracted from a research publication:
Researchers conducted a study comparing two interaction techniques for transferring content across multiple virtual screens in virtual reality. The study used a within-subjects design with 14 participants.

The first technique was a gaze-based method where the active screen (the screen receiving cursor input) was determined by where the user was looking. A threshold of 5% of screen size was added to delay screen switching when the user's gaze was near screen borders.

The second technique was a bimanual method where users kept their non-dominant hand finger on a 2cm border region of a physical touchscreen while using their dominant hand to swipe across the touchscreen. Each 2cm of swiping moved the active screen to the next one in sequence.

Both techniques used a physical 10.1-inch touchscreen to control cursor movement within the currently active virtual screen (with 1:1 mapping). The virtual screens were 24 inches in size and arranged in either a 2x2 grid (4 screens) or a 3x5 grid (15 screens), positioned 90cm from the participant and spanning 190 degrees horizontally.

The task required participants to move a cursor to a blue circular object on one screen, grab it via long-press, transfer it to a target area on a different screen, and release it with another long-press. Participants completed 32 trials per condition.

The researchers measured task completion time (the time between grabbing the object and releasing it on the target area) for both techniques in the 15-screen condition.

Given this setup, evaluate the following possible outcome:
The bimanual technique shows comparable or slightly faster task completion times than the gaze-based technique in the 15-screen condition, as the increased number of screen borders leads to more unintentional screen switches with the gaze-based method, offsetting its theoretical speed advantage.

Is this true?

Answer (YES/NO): NO